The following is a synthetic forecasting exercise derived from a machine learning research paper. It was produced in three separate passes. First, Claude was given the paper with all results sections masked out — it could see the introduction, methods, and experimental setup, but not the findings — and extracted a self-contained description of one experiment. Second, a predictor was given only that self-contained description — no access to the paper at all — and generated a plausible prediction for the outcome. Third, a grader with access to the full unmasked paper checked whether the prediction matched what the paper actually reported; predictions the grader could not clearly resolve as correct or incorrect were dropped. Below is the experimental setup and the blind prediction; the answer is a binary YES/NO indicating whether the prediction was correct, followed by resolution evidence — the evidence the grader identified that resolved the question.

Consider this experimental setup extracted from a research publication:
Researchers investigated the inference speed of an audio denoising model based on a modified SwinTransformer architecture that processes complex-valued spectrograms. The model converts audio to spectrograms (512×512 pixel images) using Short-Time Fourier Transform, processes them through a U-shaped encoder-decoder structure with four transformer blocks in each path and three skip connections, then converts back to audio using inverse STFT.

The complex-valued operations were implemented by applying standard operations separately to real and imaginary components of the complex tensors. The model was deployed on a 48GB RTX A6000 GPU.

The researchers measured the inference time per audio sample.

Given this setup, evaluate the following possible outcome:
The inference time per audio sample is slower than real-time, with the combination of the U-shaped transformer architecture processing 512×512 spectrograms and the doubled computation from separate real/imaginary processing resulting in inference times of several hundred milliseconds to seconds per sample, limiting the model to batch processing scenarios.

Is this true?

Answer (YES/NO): NO